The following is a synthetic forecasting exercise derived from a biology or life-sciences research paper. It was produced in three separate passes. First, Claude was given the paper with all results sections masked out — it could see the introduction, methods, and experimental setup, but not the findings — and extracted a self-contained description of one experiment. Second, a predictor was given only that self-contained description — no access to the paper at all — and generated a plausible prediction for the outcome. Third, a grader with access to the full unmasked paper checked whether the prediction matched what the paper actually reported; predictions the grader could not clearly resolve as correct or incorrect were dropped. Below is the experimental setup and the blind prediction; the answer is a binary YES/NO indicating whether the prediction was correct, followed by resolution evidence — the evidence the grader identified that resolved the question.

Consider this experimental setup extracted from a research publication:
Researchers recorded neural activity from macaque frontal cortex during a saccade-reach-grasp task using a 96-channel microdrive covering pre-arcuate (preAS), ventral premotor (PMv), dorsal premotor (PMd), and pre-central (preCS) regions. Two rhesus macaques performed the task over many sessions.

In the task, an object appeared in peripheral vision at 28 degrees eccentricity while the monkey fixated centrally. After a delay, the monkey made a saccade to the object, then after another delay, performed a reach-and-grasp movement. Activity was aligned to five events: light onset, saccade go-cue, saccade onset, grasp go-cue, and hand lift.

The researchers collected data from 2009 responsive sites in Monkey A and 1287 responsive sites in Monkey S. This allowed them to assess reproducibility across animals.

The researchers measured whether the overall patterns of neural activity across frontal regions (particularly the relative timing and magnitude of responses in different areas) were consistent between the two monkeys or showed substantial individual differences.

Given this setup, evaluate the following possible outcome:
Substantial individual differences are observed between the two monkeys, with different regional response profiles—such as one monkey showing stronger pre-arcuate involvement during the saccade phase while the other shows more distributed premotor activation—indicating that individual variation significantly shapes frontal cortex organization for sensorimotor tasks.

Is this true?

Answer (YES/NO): NO